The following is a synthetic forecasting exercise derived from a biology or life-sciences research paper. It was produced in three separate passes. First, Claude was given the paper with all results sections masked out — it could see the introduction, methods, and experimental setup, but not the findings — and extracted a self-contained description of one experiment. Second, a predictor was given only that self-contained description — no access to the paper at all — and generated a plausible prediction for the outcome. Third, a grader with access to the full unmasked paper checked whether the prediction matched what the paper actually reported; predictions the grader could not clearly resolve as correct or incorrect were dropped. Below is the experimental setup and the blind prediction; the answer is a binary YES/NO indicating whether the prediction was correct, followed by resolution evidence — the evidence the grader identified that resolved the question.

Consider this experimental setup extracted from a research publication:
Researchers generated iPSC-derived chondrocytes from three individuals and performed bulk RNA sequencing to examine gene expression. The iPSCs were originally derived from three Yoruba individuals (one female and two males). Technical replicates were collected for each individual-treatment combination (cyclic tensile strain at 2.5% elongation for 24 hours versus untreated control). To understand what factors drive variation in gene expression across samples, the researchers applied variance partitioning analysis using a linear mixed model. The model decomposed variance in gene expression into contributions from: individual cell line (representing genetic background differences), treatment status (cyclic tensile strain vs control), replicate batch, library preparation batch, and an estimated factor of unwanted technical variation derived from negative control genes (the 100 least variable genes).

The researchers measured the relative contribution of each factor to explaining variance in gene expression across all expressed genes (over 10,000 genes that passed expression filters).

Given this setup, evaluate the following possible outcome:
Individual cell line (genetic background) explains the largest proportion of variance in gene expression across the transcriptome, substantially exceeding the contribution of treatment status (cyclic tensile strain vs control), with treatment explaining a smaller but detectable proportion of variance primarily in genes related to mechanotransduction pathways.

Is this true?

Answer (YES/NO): YES